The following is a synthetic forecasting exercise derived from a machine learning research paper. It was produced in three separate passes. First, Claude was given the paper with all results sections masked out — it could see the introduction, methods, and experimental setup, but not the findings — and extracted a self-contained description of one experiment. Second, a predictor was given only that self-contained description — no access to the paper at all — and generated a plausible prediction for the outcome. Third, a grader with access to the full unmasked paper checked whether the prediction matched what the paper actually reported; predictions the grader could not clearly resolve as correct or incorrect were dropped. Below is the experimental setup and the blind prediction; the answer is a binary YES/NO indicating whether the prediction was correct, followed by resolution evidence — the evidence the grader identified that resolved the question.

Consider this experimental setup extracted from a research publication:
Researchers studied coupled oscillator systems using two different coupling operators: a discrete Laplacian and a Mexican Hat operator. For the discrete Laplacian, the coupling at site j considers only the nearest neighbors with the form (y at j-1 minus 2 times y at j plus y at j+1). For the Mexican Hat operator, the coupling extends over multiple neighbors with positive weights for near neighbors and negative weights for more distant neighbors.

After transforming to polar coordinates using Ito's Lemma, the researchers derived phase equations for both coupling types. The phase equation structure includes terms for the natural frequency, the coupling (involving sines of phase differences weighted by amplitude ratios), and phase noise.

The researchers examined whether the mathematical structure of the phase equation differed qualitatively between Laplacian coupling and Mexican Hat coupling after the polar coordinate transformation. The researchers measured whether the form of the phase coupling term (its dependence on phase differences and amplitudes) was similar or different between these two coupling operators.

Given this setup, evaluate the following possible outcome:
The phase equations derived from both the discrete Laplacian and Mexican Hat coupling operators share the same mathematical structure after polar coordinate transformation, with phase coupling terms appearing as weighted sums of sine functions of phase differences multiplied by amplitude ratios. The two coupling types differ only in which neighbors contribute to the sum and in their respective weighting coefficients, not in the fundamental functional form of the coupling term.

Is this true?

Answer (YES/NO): YES